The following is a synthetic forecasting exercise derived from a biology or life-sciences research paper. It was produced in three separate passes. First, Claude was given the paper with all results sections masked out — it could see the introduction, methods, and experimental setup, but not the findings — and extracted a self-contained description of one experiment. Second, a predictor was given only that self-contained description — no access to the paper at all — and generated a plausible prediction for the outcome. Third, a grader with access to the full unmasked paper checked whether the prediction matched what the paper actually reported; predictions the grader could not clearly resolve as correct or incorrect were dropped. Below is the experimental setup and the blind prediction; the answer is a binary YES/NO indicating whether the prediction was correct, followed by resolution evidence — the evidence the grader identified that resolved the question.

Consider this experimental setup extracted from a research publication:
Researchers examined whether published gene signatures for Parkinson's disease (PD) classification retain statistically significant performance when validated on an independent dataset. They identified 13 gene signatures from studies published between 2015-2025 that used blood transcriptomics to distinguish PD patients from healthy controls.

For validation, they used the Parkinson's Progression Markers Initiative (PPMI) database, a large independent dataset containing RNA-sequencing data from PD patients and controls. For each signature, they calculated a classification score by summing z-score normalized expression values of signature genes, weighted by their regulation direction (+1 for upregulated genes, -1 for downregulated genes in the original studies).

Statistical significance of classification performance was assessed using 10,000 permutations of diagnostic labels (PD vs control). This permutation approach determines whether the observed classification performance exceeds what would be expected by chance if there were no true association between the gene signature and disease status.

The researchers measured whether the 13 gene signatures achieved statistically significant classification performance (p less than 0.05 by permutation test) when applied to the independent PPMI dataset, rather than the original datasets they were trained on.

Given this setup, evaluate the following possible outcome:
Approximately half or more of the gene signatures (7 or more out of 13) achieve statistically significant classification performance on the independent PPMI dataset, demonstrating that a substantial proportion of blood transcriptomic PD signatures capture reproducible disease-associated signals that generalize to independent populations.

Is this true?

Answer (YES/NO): YES